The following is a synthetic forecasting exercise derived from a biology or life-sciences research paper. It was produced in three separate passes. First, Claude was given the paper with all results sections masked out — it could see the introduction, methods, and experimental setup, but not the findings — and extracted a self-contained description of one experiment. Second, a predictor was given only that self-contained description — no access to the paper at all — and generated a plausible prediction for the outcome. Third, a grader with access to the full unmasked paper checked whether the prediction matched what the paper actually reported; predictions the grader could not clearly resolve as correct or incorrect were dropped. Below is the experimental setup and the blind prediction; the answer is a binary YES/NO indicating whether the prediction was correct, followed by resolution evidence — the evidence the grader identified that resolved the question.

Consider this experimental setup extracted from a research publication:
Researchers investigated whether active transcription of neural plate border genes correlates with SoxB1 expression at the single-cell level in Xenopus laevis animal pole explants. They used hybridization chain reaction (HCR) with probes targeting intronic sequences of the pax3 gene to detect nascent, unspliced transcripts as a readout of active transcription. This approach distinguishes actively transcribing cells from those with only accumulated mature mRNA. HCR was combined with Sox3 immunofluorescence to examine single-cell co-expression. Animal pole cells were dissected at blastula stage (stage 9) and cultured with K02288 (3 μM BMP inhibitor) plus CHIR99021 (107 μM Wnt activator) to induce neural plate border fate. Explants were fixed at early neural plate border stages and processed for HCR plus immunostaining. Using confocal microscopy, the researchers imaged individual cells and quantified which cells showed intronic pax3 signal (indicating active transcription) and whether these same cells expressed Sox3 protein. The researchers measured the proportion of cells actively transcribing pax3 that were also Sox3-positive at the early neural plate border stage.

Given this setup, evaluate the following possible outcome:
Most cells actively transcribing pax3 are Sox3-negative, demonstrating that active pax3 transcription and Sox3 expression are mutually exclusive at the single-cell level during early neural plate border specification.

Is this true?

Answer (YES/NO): NO